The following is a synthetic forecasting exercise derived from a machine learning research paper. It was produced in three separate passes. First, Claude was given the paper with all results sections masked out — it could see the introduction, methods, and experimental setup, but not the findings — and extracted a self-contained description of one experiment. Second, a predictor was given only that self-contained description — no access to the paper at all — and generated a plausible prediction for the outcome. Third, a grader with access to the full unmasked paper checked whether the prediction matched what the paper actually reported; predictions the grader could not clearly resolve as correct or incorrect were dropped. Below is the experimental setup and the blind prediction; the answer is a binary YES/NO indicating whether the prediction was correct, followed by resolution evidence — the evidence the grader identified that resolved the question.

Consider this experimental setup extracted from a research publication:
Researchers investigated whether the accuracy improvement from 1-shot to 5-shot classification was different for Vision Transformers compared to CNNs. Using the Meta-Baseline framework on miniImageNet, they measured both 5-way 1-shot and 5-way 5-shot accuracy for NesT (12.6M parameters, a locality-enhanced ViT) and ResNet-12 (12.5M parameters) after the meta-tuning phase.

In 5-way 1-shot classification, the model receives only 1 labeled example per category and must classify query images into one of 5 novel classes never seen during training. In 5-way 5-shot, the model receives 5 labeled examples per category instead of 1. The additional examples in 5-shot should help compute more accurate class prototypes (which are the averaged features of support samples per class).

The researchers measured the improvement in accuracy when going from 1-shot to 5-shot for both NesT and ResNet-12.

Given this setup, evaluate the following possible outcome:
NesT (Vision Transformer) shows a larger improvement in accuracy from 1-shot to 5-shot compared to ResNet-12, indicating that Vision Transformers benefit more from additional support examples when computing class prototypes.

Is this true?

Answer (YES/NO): NO